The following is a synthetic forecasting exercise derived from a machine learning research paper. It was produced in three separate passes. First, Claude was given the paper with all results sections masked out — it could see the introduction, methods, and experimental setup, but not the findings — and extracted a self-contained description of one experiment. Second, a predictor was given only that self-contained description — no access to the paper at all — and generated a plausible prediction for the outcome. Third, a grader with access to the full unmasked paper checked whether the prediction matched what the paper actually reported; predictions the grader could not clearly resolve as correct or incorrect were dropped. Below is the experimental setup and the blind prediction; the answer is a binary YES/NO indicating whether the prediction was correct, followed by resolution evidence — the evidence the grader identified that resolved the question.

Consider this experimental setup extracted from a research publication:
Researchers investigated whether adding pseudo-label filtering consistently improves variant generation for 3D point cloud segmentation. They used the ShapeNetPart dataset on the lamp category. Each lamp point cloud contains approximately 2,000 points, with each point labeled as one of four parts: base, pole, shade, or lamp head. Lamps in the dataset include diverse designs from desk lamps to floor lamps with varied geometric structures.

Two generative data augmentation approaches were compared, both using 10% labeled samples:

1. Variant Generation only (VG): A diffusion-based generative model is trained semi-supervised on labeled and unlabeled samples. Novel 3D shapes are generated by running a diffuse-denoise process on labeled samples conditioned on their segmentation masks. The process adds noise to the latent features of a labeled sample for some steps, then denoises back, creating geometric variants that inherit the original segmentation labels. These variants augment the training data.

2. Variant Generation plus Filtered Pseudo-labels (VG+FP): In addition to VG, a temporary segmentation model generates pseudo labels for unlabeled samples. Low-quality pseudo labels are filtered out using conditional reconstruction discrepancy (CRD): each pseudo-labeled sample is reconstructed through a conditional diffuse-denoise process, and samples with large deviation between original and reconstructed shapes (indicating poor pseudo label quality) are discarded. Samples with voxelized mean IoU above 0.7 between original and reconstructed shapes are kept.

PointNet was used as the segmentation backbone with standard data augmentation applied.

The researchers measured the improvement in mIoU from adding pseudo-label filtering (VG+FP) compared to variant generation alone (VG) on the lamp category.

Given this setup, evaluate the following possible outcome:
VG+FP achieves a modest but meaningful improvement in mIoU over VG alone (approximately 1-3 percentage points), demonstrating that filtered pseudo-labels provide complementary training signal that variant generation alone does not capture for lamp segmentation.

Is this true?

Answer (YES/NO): NO